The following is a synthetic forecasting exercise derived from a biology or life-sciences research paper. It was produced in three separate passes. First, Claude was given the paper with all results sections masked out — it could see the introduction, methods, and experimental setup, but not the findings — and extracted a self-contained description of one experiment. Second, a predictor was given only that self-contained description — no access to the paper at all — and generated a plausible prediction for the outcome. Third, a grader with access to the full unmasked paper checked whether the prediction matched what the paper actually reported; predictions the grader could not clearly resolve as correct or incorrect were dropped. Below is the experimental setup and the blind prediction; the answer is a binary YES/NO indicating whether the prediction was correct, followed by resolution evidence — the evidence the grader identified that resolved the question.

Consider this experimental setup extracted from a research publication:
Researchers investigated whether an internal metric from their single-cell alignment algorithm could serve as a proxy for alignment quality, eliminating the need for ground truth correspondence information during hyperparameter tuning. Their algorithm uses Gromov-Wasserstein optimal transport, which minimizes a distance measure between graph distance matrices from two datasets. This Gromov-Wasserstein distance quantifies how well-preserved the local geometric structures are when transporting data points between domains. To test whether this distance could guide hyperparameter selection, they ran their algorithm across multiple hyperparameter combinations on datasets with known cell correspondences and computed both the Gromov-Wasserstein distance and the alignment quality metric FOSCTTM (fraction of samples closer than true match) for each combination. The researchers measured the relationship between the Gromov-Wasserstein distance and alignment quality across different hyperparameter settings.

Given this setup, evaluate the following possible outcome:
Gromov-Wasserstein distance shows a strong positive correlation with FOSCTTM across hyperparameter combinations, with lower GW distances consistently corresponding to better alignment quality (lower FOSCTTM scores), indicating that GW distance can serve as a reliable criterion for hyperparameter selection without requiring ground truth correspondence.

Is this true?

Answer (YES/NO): YES